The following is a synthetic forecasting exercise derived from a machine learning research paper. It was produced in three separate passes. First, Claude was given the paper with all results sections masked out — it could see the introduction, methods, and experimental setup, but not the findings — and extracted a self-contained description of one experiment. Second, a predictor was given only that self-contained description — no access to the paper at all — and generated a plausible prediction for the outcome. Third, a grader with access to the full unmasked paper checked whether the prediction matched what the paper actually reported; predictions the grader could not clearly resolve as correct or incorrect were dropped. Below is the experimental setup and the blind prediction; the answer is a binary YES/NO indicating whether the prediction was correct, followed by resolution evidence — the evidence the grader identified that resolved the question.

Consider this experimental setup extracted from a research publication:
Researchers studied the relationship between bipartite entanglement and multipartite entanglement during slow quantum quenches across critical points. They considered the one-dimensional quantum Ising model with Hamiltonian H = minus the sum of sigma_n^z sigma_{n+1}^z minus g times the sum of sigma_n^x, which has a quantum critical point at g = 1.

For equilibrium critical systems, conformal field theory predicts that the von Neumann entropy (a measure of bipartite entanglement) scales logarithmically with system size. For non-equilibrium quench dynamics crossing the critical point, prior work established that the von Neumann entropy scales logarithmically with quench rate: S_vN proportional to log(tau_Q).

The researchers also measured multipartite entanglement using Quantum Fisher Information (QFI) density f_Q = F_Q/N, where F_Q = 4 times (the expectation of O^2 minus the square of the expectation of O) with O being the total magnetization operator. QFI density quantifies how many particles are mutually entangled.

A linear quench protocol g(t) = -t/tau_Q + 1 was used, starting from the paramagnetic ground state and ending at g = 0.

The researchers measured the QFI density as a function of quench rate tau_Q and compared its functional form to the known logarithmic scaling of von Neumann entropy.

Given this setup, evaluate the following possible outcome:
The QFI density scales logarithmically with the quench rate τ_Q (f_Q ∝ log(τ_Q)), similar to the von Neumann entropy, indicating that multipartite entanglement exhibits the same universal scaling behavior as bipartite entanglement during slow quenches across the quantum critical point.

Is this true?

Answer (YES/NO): NO